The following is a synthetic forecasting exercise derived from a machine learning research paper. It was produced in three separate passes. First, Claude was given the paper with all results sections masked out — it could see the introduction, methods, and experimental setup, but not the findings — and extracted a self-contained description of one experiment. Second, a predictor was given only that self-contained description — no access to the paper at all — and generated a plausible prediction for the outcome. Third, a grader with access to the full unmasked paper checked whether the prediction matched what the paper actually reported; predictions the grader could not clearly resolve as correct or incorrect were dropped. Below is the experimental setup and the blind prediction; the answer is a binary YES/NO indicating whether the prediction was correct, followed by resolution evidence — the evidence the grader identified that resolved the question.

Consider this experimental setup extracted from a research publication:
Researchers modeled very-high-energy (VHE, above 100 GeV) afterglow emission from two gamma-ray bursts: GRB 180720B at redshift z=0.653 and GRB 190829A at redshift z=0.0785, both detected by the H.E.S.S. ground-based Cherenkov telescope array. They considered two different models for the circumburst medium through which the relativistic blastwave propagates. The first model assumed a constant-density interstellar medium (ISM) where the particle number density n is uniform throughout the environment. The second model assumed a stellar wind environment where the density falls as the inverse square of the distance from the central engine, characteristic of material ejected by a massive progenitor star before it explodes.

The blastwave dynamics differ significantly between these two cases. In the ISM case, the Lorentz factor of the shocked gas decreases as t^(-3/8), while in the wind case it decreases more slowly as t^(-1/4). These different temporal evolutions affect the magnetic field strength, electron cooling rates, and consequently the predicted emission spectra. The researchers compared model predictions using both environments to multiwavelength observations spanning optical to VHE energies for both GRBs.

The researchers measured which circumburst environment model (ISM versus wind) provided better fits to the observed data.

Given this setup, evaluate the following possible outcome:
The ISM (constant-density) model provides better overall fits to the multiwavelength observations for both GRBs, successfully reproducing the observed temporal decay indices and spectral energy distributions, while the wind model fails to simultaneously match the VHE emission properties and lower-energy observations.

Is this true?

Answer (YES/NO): NO